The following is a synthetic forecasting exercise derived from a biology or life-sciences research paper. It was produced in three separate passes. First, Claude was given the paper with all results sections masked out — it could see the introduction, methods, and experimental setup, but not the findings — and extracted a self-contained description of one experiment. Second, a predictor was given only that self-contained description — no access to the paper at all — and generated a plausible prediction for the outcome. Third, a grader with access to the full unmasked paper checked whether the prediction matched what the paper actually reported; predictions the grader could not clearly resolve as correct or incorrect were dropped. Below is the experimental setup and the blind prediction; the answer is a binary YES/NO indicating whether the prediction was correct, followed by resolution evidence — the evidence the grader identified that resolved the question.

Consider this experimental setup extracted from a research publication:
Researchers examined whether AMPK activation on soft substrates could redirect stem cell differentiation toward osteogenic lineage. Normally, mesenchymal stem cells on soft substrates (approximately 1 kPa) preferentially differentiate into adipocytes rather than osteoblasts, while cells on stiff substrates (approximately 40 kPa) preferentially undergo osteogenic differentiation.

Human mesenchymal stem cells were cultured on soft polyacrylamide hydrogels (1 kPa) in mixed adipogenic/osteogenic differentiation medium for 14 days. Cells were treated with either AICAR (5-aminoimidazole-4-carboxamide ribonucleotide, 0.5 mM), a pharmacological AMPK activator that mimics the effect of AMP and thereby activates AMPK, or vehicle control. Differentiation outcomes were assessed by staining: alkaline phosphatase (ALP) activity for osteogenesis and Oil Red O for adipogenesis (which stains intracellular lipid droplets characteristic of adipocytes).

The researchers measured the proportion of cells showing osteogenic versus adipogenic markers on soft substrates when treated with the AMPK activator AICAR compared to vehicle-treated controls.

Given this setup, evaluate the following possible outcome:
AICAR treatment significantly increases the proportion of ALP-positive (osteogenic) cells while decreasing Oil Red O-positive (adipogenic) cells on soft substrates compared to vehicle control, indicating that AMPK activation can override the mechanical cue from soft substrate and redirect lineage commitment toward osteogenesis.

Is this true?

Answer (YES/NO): NO